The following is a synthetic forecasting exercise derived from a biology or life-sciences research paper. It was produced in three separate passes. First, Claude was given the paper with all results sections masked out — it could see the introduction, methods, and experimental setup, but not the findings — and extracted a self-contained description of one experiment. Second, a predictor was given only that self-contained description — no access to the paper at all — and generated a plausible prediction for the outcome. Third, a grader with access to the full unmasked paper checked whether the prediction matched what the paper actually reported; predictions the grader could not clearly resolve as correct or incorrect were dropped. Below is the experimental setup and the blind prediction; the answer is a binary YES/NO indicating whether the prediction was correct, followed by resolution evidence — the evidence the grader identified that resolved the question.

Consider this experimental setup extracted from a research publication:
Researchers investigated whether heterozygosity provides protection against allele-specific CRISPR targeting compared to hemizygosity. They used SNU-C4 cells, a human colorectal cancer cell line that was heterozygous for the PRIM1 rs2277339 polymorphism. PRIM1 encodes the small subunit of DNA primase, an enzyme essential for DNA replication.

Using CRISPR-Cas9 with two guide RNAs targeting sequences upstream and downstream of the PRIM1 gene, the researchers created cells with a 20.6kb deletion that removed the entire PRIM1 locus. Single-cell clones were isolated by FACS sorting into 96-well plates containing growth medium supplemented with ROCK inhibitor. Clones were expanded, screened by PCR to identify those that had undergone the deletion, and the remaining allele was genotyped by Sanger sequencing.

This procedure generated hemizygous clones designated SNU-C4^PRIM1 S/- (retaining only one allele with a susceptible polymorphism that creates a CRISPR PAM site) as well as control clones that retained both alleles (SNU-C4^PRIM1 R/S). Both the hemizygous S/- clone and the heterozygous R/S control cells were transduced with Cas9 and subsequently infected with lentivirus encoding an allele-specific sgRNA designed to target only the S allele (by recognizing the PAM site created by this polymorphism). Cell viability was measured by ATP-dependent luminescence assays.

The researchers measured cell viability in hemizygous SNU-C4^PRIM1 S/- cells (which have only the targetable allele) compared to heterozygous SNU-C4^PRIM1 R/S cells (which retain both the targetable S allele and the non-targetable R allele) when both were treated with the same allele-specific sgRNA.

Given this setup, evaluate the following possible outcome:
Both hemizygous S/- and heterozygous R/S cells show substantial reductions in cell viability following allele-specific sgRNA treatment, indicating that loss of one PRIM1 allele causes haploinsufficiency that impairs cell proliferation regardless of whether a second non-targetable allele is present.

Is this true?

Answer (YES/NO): NO